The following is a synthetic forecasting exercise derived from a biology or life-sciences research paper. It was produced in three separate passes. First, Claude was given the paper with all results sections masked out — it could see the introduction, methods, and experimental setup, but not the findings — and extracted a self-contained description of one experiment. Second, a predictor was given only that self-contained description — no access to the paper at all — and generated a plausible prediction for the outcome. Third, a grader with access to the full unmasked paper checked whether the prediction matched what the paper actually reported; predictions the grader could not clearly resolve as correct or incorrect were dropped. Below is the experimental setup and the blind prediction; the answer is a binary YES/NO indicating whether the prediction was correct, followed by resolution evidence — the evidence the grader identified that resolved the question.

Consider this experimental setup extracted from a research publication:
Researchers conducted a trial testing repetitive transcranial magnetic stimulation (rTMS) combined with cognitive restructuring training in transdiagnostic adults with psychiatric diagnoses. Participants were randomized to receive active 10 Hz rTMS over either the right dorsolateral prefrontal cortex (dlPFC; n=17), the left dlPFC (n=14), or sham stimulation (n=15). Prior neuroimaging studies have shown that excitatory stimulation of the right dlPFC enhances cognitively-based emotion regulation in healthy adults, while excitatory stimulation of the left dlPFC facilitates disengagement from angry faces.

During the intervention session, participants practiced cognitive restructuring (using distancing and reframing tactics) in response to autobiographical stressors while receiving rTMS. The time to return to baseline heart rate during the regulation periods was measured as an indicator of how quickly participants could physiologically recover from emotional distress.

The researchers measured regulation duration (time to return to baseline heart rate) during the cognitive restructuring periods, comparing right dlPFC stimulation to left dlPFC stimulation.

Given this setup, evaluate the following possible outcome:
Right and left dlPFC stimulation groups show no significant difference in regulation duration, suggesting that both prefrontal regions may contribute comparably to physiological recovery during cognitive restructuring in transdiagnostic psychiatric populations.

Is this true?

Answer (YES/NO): YES